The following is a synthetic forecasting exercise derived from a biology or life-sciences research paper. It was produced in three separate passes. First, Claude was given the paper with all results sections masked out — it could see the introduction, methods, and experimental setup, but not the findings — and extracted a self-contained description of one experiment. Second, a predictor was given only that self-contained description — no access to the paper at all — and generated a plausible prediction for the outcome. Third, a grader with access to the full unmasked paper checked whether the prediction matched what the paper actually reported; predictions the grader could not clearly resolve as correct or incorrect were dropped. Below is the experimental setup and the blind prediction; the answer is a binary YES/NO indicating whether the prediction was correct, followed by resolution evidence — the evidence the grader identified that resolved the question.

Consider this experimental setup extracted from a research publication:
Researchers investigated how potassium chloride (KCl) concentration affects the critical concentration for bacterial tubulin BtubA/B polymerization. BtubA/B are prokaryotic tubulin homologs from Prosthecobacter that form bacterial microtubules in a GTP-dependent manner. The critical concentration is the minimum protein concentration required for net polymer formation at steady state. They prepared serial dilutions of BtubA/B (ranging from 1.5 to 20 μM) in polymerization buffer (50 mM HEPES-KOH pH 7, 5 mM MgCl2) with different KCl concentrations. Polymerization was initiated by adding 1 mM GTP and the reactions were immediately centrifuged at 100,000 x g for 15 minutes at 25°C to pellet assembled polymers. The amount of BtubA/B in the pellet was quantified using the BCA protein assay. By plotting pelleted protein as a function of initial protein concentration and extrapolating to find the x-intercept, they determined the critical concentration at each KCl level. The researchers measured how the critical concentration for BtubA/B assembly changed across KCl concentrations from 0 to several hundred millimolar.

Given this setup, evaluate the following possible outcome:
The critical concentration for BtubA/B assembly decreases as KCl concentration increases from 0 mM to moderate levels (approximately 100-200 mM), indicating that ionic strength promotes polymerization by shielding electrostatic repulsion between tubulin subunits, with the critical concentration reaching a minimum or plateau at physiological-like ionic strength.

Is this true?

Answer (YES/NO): NO